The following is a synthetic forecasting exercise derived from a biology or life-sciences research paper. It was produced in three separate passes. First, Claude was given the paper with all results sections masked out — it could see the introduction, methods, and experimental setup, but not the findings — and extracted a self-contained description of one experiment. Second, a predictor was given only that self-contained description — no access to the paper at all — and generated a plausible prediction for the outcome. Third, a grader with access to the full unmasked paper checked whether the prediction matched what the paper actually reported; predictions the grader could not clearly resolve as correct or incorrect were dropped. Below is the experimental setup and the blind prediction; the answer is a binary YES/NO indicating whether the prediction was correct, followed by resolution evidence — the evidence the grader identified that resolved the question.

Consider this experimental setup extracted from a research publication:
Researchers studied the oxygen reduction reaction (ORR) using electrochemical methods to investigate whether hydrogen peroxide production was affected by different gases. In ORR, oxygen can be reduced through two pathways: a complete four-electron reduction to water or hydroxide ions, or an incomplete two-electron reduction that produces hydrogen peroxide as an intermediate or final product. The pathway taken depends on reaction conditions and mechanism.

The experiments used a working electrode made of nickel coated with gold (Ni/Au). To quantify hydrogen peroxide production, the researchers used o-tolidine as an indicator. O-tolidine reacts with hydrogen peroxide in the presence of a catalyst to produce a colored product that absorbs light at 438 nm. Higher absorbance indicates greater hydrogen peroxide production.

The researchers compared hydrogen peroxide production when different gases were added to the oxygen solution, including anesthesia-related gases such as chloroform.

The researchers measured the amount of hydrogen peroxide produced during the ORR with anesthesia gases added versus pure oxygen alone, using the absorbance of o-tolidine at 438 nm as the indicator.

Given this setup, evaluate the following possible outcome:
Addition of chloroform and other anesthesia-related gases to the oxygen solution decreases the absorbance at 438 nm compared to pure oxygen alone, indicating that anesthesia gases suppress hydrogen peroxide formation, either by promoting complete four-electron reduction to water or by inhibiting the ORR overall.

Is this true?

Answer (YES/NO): NO